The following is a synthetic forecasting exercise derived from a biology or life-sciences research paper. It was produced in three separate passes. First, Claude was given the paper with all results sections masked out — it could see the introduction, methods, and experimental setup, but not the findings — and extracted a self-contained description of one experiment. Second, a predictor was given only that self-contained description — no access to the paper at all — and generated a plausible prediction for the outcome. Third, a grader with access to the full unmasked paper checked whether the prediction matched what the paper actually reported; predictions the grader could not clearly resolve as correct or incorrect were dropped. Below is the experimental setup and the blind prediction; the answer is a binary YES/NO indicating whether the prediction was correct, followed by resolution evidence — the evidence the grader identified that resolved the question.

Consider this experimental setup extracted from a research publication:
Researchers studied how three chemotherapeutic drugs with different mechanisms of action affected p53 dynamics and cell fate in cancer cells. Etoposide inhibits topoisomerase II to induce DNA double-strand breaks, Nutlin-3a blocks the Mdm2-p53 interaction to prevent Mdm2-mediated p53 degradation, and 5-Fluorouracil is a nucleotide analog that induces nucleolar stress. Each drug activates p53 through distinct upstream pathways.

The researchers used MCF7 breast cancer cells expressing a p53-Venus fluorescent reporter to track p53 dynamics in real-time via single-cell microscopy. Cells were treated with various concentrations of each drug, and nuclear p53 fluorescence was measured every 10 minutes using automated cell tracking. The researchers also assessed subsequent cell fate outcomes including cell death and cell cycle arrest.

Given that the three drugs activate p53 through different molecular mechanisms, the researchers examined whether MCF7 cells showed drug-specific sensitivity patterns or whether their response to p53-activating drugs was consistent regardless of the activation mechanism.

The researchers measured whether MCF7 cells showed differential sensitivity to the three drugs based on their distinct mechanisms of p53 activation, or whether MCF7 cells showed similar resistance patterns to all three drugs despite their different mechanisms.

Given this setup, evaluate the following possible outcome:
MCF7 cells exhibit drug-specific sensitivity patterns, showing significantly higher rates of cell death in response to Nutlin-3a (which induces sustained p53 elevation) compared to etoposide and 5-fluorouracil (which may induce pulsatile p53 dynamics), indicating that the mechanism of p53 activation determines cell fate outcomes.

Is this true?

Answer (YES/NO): NO